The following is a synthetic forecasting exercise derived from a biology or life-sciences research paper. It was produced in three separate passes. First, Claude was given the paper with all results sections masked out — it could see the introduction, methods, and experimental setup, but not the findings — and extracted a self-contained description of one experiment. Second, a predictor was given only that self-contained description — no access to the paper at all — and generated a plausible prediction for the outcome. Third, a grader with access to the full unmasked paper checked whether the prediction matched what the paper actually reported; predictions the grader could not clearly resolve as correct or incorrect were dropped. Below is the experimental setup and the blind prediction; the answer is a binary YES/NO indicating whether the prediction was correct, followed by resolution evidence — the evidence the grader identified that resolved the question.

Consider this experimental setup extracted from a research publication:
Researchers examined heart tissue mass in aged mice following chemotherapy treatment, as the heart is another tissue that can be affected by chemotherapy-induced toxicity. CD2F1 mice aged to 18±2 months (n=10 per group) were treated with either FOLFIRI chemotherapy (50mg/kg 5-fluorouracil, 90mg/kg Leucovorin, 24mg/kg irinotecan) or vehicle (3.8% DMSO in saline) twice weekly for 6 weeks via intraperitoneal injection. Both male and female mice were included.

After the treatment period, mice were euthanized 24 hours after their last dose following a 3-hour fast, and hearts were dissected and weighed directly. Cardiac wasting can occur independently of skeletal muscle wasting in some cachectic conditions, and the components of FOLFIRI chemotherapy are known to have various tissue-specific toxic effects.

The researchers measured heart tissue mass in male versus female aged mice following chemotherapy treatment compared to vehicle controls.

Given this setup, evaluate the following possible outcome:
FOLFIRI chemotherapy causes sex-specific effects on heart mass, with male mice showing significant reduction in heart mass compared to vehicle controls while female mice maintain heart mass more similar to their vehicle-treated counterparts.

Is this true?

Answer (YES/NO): NO